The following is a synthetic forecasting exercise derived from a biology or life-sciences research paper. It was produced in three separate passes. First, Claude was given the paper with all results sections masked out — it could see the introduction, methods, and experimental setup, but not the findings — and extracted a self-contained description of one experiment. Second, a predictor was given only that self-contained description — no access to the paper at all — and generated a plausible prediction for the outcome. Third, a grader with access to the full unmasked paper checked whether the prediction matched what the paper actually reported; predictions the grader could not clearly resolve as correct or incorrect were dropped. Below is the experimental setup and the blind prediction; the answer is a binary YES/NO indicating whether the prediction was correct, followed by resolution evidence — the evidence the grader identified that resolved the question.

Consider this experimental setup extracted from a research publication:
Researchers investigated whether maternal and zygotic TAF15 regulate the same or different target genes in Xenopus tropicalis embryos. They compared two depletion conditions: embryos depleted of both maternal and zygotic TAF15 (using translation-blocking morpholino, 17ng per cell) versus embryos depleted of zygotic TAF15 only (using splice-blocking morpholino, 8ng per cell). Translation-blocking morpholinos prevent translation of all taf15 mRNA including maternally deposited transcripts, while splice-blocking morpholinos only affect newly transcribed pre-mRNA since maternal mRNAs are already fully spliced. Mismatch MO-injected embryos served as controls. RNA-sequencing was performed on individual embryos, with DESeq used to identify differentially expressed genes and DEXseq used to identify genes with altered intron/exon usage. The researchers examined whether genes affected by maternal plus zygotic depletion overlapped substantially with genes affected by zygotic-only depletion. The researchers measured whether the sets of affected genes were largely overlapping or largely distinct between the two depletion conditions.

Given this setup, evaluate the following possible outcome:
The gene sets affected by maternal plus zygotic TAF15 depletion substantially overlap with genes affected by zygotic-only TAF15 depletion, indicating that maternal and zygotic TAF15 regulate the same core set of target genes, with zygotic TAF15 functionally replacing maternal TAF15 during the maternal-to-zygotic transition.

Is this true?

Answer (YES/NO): NO